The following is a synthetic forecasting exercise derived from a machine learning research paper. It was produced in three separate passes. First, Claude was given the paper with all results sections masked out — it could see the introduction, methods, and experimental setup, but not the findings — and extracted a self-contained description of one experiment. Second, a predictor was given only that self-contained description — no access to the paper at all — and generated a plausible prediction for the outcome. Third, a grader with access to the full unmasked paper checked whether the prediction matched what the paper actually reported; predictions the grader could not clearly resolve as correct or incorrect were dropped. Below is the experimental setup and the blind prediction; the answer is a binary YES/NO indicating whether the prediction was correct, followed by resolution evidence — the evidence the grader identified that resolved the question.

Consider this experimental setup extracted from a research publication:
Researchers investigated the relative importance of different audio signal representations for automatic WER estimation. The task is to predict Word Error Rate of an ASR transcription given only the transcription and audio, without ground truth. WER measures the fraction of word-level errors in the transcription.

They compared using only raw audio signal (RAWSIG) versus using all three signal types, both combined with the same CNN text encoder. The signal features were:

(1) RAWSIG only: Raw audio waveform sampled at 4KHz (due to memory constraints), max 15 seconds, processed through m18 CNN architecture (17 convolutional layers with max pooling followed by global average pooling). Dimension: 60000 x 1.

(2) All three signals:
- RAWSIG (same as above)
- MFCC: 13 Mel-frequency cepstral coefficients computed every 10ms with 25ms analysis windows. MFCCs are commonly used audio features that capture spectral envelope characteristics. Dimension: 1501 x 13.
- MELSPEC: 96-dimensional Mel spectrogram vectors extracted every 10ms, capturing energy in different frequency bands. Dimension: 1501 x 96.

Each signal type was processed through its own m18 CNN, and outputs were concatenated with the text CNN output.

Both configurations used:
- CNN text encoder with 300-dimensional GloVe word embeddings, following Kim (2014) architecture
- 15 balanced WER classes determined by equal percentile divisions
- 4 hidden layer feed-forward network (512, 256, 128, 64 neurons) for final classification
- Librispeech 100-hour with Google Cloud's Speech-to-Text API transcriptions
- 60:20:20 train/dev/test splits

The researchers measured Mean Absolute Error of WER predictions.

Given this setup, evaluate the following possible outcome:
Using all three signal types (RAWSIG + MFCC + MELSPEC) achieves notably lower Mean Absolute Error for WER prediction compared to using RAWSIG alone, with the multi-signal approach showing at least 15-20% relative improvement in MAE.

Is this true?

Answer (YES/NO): NO